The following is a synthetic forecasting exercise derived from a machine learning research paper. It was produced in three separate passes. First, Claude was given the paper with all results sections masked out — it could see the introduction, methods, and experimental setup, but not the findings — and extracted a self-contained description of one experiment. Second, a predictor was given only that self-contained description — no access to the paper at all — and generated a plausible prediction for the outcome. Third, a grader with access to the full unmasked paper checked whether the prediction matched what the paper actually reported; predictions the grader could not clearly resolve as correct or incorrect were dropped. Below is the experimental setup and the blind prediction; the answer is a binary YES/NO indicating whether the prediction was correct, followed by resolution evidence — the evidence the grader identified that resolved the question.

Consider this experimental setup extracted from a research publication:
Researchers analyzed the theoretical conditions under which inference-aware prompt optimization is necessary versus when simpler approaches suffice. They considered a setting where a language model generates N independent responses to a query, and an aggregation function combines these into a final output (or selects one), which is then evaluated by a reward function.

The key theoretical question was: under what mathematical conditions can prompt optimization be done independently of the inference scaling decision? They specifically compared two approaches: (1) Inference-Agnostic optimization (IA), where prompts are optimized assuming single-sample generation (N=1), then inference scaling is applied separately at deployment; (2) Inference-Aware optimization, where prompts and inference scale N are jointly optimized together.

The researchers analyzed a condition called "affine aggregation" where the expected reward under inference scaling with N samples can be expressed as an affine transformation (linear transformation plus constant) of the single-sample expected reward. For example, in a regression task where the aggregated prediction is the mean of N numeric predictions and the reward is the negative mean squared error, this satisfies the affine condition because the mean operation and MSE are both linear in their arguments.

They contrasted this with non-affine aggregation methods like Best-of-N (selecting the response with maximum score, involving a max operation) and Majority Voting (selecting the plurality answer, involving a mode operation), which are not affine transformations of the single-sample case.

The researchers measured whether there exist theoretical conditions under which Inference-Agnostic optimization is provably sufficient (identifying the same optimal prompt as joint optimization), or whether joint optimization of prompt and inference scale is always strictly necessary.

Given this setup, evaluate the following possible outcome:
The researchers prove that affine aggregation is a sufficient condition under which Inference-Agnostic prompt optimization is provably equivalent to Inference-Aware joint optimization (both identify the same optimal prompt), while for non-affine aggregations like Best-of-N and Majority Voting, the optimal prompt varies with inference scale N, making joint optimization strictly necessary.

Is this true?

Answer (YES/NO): YES